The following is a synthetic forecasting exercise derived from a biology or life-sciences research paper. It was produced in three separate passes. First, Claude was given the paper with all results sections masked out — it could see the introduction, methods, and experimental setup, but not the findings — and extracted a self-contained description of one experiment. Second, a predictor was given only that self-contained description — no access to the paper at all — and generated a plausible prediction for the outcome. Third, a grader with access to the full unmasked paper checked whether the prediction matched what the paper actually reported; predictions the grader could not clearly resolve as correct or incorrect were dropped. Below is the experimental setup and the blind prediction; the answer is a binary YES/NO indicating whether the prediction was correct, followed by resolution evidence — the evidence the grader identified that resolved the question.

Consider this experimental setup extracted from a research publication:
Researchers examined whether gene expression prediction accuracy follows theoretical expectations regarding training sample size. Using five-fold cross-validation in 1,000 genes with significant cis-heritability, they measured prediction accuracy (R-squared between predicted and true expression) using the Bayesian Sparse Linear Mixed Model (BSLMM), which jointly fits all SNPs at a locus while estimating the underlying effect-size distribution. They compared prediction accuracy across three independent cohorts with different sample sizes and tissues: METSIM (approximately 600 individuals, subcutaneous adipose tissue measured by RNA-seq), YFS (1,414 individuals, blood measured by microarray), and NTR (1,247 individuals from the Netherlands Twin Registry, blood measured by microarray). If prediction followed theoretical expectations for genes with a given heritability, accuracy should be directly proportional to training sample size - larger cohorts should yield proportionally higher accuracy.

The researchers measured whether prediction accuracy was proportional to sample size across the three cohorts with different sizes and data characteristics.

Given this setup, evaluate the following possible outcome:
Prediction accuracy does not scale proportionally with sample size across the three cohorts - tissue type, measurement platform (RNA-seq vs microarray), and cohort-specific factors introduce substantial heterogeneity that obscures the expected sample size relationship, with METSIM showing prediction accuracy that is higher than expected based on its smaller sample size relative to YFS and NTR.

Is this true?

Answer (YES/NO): YES